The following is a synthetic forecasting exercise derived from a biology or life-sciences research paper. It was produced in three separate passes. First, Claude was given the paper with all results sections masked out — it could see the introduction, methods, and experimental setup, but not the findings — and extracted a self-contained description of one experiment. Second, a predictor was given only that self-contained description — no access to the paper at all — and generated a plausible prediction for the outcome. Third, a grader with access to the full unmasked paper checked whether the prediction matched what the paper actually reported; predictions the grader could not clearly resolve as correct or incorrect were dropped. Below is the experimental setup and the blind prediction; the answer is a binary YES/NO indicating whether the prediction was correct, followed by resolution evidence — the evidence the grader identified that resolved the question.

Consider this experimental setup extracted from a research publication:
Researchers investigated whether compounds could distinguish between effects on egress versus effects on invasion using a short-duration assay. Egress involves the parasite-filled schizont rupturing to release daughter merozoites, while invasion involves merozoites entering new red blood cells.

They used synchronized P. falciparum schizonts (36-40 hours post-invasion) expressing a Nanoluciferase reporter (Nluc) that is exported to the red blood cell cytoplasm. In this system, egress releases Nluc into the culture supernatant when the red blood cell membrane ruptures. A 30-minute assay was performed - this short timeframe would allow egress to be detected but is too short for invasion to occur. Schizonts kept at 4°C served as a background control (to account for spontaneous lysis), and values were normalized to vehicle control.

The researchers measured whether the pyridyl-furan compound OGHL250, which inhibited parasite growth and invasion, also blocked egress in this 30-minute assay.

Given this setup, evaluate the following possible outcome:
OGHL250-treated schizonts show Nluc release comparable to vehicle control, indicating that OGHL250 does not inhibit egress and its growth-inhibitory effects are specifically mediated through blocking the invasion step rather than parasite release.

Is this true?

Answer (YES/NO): YES